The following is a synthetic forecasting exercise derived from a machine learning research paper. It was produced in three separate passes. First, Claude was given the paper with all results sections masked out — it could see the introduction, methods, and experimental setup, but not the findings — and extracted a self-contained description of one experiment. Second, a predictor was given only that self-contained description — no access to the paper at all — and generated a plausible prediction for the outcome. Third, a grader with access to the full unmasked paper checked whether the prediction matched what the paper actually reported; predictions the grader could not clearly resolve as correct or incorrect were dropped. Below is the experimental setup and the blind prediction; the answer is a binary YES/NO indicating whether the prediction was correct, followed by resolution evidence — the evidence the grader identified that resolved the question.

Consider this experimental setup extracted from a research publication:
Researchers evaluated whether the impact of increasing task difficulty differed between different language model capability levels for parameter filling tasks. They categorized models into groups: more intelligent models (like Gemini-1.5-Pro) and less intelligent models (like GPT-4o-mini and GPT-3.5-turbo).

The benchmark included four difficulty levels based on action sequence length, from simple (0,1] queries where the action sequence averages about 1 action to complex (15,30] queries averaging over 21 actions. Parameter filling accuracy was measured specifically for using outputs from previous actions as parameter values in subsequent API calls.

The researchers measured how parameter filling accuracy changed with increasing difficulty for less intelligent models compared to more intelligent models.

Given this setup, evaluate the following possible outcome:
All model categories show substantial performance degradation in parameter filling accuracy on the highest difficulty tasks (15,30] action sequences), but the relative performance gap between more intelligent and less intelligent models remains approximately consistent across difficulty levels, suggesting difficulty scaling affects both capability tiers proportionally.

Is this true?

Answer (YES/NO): NO